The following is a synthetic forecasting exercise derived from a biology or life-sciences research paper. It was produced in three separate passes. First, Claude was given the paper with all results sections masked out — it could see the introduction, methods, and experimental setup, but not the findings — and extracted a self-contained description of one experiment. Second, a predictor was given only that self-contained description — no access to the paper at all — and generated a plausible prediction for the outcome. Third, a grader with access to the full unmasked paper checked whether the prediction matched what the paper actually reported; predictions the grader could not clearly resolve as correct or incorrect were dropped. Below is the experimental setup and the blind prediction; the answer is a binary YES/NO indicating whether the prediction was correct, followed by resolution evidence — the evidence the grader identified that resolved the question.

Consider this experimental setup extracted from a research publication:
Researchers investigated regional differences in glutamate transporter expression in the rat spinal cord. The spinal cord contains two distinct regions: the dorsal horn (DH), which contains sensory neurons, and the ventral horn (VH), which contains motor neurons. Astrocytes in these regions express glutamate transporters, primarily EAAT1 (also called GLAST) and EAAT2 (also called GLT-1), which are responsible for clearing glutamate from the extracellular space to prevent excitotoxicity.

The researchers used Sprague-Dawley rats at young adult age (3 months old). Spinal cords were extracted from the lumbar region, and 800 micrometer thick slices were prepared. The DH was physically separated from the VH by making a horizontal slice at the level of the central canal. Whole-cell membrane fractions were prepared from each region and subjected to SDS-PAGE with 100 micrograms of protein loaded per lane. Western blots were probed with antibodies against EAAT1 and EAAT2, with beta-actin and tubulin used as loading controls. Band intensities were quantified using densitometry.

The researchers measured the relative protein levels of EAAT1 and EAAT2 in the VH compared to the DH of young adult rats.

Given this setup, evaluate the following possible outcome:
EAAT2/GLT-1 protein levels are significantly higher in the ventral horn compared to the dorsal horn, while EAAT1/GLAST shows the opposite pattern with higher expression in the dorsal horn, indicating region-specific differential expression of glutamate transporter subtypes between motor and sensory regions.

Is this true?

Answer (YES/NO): NO